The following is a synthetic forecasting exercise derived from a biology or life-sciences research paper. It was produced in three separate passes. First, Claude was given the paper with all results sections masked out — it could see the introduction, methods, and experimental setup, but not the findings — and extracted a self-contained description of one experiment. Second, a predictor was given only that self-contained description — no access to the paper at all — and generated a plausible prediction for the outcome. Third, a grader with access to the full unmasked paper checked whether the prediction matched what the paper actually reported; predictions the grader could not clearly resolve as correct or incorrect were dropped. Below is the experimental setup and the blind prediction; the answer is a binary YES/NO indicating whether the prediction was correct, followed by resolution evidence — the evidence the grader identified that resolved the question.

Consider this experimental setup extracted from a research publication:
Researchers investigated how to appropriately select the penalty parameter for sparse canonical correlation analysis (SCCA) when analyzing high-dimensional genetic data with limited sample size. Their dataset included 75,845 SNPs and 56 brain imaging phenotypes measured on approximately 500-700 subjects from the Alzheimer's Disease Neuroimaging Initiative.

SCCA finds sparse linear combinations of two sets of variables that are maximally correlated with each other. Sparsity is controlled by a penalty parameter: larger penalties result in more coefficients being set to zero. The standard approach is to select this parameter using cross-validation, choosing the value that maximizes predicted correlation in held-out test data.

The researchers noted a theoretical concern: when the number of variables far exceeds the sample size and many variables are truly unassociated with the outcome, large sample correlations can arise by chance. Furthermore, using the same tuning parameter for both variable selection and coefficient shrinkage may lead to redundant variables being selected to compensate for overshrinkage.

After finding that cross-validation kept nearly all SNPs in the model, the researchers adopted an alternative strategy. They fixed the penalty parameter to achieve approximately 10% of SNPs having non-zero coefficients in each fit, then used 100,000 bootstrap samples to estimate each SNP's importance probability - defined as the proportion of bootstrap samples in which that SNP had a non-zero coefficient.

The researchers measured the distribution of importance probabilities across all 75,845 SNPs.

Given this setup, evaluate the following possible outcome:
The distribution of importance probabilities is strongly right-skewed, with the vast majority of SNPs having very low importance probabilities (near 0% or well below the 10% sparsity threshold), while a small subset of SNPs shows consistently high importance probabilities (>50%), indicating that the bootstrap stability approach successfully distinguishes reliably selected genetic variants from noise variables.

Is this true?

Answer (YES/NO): YES